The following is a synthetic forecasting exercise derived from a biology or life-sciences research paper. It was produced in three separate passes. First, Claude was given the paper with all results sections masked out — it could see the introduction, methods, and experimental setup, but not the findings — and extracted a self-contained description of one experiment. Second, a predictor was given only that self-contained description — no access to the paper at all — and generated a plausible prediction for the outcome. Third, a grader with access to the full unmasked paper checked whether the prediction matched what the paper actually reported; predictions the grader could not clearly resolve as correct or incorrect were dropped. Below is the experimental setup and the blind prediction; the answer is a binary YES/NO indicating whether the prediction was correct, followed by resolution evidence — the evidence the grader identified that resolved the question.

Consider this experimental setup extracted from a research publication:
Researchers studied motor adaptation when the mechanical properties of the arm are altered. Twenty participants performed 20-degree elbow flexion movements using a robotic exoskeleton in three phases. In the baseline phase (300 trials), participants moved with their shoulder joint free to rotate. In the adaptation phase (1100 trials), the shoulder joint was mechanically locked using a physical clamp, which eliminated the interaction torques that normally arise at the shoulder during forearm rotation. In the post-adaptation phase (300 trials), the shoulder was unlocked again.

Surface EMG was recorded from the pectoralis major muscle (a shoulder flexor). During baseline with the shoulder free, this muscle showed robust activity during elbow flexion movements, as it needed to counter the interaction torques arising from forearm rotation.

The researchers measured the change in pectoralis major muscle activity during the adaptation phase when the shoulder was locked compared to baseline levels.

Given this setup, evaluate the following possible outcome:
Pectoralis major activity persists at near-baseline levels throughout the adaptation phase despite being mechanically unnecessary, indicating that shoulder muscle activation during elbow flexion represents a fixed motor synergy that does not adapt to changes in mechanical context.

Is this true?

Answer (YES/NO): NO